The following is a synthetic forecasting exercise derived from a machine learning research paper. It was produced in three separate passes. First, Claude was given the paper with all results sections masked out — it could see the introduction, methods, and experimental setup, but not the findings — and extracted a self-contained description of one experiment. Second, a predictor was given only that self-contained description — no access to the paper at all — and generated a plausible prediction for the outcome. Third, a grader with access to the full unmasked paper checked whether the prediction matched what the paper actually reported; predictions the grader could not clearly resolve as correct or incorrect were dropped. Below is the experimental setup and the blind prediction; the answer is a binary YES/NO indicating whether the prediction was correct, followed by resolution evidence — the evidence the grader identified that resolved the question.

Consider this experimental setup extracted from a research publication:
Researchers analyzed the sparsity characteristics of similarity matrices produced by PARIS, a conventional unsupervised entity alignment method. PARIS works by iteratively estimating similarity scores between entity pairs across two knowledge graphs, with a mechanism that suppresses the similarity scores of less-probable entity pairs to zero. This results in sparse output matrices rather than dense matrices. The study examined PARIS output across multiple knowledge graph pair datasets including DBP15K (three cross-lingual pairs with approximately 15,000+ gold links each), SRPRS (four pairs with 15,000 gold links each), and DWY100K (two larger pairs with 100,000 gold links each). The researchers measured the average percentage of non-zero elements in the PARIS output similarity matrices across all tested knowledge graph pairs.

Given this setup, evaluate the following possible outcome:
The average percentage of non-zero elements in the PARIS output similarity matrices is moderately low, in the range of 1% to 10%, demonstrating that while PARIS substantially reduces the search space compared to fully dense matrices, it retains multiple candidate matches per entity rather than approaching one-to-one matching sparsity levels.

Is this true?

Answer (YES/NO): YES